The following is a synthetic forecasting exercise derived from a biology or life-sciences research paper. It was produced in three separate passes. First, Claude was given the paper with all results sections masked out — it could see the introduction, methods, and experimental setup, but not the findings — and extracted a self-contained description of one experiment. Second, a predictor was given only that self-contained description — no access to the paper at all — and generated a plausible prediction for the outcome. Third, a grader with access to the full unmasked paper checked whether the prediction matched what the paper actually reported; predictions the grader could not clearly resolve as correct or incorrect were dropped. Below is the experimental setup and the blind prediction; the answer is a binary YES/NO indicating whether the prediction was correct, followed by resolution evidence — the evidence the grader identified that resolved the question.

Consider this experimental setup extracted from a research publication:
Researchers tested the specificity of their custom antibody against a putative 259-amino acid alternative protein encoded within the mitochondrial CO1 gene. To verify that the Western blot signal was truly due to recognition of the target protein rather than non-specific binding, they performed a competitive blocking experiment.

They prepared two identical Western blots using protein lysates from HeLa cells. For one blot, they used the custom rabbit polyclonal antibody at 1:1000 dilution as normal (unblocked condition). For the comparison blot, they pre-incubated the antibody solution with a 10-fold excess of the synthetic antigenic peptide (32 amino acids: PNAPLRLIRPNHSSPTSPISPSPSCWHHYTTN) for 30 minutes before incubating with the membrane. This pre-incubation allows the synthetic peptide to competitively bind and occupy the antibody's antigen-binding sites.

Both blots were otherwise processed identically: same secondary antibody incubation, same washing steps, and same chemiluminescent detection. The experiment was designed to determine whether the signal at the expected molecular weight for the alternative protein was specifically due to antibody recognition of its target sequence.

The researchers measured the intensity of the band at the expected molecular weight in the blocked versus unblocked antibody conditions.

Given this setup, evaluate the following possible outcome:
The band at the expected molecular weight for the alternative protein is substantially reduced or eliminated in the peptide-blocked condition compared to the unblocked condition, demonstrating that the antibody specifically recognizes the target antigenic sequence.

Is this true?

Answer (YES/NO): YES